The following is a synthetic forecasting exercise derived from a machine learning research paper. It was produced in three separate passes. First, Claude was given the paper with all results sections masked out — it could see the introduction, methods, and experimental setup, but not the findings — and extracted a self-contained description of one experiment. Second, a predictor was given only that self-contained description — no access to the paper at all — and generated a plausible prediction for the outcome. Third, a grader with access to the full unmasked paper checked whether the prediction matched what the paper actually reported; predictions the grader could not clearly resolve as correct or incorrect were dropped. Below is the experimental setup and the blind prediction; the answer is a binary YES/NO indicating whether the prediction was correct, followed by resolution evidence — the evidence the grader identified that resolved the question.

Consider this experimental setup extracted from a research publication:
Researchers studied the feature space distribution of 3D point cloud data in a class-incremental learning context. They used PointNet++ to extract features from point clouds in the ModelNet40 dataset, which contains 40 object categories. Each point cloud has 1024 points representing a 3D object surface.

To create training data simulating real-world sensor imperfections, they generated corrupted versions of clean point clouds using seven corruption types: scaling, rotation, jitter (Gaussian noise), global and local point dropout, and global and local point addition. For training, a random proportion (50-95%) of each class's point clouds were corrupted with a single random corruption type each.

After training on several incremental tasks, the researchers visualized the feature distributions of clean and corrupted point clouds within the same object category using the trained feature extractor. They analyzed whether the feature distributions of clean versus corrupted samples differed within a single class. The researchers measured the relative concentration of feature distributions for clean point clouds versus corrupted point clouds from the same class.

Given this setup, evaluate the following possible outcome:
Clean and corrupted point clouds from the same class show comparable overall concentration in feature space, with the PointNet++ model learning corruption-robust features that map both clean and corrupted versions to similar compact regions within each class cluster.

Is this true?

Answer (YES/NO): NO